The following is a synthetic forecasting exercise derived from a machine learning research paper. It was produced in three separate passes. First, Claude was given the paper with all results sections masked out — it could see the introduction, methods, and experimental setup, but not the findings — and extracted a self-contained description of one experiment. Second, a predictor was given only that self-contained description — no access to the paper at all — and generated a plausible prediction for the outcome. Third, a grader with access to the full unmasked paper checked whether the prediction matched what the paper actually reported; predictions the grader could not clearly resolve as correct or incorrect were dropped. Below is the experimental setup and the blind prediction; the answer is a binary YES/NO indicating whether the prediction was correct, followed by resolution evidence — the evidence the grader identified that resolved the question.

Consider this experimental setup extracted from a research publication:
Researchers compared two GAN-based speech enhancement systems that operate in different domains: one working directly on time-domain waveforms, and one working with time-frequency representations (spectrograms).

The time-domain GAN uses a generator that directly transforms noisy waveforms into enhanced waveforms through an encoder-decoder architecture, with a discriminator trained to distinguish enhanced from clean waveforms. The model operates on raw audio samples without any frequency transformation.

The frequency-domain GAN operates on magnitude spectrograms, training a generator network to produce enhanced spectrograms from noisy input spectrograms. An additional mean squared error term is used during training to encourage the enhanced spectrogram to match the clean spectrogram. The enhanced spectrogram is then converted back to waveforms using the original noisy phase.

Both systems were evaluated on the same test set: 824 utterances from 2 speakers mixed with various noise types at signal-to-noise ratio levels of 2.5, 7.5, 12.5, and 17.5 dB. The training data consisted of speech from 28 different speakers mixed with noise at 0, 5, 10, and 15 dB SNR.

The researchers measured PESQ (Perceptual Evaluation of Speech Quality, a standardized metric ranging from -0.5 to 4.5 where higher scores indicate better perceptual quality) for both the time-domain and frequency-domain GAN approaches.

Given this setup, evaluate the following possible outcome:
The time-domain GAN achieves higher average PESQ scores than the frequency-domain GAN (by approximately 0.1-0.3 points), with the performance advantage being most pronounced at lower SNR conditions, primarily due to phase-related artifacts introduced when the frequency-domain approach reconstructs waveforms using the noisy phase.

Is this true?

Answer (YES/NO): NO